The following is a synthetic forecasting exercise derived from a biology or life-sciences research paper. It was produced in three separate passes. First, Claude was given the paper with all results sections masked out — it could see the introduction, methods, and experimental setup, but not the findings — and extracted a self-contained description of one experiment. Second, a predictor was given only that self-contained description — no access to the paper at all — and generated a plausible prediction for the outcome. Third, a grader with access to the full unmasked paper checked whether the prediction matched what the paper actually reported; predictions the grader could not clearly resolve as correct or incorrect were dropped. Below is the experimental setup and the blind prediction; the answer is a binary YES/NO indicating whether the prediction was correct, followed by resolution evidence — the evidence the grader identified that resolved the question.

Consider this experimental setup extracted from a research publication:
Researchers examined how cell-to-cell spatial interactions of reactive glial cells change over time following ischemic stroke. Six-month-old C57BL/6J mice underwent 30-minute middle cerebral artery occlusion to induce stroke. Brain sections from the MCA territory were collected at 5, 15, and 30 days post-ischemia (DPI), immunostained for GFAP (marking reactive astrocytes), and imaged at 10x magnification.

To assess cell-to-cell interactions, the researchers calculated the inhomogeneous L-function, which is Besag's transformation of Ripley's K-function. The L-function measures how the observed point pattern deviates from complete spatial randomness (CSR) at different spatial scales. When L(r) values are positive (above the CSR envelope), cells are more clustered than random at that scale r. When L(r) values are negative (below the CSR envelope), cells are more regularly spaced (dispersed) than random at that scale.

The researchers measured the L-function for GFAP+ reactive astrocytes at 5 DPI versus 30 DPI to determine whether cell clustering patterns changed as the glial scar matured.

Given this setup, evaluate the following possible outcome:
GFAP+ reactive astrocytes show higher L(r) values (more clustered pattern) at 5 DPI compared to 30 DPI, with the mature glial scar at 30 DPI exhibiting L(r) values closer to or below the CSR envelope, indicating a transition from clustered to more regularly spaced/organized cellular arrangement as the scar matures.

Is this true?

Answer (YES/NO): NO